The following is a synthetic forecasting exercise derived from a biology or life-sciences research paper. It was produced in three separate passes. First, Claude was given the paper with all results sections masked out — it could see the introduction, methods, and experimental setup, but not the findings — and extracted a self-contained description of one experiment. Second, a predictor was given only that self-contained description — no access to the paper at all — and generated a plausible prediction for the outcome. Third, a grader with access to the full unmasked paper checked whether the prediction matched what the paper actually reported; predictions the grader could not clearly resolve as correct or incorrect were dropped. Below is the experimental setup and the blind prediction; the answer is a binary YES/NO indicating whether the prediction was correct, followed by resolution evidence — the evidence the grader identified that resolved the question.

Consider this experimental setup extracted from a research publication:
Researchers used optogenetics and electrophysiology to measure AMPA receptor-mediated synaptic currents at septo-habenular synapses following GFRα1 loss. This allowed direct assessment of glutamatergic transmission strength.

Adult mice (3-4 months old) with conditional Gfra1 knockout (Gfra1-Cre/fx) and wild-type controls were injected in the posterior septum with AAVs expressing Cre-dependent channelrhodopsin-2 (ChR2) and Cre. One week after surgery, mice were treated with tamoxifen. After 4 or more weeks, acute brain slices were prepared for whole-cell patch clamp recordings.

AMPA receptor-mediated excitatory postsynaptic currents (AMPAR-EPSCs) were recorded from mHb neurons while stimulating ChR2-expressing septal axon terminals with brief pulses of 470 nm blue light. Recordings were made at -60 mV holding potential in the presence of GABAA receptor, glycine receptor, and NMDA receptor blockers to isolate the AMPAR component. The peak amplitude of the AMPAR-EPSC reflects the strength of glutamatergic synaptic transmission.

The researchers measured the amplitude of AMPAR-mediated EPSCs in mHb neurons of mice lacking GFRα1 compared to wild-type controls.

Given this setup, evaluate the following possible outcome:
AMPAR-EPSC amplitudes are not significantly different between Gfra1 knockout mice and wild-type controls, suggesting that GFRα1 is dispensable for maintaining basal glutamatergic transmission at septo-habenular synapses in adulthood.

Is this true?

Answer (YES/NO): NO